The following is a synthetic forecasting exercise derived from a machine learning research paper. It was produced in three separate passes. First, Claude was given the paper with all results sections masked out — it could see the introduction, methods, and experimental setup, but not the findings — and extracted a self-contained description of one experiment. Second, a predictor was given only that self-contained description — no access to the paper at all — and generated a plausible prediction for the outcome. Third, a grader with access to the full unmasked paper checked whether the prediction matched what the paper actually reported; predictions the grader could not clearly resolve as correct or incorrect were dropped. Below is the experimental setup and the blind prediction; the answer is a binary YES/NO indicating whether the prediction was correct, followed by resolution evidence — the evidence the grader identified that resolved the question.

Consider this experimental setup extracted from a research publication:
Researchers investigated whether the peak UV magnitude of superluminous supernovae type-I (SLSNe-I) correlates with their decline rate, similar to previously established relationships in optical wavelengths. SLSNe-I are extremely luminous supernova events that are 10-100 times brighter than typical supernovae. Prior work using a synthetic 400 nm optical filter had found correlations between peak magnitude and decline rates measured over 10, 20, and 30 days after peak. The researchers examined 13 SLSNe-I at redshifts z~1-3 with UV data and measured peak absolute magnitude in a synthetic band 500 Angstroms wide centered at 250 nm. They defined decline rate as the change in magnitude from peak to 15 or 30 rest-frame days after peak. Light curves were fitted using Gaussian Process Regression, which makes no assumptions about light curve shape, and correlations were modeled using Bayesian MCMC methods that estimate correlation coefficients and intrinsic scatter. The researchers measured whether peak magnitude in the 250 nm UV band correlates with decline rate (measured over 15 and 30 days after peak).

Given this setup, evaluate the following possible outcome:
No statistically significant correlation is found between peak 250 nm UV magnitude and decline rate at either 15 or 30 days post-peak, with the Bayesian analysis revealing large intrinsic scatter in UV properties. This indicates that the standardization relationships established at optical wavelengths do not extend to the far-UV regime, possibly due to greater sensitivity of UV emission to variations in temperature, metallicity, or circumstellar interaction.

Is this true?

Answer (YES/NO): YES